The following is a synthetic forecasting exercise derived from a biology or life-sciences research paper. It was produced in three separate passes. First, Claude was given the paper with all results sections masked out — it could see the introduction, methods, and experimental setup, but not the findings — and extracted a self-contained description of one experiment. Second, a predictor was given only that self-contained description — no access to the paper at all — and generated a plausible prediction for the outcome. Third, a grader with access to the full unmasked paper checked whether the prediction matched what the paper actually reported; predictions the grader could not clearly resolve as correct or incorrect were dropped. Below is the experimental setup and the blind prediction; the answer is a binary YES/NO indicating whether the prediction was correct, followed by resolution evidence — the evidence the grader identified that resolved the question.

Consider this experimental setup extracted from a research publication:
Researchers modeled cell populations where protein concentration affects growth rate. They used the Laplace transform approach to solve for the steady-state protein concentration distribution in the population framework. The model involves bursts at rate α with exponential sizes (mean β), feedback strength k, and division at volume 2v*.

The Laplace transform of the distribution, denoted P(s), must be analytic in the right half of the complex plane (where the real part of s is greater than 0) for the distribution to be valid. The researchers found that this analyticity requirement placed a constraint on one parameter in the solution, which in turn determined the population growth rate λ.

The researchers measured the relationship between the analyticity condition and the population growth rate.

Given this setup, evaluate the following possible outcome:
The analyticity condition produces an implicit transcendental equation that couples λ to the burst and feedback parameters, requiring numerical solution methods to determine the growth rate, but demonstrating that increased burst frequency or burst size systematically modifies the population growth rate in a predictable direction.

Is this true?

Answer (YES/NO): NO